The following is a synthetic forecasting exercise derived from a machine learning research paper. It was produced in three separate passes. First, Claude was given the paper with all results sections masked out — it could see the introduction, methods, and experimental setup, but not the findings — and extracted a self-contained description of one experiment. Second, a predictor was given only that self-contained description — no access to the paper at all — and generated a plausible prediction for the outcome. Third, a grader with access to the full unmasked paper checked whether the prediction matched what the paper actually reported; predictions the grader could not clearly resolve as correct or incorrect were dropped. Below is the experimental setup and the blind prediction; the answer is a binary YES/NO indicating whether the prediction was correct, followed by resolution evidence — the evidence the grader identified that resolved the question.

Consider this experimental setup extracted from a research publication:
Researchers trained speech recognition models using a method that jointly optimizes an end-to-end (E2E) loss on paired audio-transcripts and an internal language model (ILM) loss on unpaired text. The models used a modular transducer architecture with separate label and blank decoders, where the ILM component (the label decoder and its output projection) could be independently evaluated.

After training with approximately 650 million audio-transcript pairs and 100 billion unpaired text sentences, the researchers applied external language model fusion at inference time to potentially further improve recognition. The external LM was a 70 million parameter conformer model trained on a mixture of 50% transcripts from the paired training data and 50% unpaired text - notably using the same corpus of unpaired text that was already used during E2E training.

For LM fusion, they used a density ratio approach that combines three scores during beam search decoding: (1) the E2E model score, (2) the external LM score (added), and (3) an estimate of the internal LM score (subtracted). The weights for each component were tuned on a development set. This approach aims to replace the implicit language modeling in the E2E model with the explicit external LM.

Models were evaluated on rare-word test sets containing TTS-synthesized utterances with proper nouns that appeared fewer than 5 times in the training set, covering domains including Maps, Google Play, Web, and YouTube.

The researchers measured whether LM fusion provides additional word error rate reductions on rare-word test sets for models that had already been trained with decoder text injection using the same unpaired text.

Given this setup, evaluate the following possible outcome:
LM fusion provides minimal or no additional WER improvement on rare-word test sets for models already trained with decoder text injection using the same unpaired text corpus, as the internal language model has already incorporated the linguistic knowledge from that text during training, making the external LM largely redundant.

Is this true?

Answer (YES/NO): NO